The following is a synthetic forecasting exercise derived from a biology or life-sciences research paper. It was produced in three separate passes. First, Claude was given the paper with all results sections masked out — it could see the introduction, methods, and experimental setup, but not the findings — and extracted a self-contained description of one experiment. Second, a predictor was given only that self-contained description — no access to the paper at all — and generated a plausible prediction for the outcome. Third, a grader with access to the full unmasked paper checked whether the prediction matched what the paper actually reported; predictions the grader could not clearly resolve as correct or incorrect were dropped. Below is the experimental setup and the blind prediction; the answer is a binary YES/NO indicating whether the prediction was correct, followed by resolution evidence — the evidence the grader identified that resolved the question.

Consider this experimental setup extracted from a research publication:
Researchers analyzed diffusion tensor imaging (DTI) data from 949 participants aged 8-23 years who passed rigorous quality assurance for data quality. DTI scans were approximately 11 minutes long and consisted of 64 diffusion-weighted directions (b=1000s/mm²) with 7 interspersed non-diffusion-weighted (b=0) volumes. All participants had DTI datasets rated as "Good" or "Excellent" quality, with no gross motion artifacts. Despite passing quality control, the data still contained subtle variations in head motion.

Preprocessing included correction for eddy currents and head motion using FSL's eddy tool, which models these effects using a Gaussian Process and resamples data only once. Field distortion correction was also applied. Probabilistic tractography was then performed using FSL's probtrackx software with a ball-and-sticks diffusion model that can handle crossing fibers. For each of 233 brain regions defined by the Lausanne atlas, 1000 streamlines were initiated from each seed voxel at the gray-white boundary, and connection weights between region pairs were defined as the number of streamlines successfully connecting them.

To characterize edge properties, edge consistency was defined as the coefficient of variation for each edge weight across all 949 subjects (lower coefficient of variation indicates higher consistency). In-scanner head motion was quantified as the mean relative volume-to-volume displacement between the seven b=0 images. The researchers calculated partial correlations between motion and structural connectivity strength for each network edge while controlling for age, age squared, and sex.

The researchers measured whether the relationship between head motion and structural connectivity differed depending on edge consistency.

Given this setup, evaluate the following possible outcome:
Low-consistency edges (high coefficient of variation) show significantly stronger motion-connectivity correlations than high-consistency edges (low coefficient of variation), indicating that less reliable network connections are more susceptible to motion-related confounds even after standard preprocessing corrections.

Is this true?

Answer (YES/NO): NO